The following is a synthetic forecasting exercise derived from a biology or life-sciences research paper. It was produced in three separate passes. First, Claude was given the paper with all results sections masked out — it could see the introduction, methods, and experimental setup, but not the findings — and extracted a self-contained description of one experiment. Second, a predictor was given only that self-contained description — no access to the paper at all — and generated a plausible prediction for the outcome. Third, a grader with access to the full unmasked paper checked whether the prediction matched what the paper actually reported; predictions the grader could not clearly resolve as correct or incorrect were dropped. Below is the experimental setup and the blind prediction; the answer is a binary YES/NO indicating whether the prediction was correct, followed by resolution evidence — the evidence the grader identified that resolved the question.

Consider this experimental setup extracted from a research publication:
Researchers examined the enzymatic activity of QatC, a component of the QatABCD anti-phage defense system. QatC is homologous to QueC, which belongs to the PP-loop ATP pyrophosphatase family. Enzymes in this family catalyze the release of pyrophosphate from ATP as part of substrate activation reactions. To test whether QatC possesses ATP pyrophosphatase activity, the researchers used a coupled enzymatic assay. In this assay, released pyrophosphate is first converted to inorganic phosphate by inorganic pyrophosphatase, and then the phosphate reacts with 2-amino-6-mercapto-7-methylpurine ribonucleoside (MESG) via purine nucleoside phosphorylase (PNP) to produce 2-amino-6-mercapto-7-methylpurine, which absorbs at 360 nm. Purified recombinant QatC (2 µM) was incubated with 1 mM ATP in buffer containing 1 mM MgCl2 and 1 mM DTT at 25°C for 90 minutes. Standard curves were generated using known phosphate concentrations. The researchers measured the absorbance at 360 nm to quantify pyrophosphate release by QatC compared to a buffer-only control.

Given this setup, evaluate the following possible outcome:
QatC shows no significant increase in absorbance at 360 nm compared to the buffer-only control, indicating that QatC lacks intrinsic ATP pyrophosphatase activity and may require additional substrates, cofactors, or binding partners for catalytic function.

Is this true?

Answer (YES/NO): YES